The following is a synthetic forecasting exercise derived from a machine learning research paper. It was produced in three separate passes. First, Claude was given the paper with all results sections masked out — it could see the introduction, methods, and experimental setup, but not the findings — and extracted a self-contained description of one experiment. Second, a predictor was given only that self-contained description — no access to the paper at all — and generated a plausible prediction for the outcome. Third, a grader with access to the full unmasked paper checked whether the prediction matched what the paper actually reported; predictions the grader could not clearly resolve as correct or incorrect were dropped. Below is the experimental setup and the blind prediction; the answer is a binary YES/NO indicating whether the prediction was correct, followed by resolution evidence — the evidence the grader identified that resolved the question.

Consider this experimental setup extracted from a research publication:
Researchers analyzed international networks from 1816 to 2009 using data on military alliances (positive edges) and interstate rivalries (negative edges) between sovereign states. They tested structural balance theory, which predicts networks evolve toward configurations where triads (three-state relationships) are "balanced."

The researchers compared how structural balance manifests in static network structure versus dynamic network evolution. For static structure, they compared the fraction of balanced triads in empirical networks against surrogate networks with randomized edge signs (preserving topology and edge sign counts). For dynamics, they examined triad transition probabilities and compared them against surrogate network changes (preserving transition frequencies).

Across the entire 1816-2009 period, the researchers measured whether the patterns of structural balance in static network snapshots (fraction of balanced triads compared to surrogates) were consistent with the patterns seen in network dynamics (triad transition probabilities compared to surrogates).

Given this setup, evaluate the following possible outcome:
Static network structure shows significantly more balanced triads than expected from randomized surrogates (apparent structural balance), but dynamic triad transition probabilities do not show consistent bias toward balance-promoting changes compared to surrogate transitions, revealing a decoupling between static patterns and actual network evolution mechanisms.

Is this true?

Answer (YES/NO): NO